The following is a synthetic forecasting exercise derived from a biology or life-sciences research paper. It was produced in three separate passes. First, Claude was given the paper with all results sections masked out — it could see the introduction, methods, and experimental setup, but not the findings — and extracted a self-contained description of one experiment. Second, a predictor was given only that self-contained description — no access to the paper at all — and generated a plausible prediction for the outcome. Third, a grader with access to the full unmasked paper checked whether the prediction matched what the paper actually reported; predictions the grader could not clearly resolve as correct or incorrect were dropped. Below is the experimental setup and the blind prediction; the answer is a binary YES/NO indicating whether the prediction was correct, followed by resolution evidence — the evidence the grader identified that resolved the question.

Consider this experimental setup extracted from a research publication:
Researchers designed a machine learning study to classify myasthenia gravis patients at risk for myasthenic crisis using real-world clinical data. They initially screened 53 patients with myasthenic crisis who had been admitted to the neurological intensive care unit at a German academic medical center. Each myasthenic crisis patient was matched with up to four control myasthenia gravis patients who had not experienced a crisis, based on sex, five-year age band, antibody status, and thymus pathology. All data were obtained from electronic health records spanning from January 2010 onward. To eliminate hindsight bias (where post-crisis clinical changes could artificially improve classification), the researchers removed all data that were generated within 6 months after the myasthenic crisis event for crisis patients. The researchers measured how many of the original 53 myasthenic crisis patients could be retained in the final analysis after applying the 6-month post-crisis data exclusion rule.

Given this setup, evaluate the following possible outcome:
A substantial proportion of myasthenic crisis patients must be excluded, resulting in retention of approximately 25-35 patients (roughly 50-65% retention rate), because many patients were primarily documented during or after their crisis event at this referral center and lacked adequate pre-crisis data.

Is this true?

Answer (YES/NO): NO